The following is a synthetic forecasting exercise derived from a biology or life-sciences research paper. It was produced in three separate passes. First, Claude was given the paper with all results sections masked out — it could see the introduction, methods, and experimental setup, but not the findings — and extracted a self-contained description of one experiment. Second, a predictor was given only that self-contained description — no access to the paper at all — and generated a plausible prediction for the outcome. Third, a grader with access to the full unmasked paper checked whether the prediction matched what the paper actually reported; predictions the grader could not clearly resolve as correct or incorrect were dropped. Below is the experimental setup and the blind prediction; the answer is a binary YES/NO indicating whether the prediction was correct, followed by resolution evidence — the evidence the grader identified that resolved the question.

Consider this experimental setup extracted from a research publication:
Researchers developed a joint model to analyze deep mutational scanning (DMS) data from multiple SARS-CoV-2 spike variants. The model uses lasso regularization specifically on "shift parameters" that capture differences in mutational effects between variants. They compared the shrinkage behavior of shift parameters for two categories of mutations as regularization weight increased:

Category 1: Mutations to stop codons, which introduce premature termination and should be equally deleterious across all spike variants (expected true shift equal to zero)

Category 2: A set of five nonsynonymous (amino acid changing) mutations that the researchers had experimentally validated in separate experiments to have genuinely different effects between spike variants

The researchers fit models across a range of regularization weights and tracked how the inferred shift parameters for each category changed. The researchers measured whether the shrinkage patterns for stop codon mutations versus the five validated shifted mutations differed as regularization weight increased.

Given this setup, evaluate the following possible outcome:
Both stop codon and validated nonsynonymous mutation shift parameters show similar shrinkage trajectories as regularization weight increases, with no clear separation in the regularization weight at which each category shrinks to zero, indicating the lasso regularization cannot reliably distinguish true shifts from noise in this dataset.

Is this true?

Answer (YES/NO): NO